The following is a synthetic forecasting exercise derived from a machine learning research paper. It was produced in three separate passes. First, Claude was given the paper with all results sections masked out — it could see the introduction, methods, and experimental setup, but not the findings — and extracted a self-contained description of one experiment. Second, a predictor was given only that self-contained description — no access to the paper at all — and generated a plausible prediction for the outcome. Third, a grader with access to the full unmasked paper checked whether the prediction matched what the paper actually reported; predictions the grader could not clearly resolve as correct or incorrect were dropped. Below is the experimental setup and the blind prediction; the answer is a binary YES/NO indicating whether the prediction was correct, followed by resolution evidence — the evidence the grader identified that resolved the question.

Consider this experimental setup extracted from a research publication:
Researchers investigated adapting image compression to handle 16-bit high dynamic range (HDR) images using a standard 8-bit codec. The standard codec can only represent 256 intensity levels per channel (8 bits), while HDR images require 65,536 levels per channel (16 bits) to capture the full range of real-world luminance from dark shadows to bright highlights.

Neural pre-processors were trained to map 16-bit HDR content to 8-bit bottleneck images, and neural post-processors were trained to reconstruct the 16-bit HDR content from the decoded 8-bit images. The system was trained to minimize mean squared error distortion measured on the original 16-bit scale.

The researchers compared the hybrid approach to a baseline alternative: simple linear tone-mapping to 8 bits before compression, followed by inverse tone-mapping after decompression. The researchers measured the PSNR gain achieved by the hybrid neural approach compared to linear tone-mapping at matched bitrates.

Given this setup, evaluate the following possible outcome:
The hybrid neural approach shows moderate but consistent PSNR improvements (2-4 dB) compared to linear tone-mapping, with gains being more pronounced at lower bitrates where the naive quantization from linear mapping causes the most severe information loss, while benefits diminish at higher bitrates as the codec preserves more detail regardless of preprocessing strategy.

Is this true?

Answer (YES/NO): NO